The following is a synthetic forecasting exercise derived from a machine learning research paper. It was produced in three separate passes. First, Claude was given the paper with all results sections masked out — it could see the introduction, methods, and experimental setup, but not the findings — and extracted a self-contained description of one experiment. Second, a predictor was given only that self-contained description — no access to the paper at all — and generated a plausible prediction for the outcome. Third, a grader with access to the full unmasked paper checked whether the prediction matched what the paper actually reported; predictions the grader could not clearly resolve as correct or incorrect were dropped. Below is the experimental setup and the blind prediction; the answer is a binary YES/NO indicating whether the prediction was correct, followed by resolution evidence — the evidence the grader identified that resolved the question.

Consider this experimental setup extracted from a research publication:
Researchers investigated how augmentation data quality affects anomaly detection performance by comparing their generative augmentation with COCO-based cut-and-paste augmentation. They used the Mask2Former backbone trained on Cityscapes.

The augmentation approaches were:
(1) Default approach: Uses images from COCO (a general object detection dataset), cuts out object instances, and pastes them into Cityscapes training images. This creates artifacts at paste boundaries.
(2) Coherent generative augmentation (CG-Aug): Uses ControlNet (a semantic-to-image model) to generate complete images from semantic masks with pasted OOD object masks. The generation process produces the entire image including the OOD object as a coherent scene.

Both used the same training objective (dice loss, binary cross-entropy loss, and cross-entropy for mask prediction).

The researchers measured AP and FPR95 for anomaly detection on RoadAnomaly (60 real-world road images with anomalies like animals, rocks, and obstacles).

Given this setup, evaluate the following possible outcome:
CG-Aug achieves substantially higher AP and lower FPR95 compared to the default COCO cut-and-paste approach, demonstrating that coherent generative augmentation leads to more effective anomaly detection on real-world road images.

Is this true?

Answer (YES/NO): NO